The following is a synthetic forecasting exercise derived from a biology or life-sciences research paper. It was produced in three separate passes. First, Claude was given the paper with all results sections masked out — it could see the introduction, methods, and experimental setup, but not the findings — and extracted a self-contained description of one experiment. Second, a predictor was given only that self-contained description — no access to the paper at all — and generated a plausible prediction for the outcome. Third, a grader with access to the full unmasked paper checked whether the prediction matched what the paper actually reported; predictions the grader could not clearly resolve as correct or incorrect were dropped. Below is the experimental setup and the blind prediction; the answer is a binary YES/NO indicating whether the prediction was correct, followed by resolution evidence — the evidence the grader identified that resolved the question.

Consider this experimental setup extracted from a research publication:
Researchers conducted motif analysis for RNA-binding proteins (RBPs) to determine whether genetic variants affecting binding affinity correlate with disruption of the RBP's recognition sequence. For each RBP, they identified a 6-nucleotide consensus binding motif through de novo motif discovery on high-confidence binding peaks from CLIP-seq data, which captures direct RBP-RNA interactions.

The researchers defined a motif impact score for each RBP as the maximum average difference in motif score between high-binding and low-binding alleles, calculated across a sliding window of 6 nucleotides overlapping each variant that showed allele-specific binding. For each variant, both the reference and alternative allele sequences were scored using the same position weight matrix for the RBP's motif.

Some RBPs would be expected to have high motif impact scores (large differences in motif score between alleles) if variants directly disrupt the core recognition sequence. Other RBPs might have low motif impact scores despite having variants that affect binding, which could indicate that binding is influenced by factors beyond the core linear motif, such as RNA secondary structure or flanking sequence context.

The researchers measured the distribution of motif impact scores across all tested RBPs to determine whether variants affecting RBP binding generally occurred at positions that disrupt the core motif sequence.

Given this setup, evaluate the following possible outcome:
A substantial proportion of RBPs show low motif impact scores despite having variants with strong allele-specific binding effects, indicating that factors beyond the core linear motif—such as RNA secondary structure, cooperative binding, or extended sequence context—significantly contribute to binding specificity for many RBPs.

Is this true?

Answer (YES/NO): YES